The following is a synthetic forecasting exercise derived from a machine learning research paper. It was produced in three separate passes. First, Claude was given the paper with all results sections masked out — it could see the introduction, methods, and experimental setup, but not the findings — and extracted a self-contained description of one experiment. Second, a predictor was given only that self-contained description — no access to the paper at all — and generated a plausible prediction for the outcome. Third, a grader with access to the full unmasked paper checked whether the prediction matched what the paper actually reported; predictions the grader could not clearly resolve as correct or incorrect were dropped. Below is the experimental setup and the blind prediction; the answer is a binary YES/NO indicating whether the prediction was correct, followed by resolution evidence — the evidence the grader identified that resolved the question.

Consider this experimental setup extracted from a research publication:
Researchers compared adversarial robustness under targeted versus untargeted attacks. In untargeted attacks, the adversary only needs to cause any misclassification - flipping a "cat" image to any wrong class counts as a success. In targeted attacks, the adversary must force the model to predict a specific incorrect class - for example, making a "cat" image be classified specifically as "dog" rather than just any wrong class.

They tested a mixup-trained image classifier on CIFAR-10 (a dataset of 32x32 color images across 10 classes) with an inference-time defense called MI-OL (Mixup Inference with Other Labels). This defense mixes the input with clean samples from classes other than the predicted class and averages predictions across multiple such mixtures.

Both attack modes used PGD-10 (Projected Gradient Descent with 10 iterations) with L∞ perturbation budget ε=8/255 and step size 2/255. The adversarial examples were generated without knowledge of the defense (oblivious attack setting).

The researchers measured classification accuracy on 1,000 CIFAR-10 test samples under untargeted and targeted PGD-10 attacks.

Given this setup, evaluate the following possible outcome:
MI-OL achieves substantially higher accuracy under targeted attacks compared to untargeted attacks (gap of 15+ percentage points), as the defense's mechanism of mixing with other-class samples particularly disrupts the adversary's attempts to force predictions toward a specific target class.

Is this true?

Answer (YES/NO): YES